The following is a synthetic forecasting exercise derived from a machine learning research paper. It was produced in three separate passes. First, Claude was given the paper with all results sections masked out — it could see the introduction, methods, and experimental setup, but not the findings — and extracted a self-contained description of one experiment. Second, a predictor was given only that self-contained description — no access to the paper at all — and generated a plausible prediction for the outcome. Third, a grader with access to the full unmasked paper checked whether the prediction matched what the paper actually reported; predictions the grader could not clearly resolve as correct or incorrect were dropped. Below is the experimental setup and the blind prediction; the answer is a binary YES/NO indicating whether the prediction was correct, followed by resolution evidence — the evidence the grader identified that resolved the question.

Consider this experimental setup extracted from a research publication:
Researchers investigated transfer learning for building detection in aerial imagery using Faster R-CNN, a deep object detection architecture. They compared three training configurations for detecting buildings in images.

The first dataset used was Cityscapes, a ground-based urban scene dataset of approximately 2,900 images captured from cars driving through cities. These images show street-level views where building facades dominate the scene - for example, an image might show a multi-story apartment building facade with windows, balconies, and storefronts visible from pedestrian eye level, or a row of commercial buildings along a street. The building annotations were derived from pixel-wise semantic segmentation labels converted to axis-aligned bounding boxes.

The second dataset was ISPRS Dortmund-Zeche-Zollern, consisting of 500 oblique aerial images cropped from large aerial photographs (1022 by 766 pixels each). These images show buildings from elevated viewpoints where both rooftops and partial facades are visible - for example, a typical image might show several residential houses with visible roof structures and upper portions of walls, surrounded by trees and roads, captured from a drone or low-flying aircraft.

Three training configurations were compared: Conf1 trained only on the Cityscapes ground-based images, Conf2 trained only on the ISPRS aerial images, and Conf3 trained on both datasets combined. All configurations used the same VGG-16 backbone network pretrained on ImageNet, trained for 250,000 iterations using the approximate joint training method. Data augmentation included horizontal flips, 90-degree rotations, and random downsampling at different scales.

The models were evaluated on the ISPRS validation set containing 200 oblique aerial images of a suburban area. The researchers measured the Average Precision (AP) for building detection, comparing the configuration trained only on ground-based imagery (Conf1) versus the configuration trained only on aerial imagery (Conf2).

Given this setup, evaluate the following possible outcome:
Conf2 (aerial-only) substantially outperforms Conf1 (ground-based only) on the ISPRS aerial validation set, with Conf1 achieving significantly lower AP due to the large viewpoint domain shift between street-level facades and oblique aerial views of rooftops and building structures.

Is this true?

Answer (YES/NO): YES